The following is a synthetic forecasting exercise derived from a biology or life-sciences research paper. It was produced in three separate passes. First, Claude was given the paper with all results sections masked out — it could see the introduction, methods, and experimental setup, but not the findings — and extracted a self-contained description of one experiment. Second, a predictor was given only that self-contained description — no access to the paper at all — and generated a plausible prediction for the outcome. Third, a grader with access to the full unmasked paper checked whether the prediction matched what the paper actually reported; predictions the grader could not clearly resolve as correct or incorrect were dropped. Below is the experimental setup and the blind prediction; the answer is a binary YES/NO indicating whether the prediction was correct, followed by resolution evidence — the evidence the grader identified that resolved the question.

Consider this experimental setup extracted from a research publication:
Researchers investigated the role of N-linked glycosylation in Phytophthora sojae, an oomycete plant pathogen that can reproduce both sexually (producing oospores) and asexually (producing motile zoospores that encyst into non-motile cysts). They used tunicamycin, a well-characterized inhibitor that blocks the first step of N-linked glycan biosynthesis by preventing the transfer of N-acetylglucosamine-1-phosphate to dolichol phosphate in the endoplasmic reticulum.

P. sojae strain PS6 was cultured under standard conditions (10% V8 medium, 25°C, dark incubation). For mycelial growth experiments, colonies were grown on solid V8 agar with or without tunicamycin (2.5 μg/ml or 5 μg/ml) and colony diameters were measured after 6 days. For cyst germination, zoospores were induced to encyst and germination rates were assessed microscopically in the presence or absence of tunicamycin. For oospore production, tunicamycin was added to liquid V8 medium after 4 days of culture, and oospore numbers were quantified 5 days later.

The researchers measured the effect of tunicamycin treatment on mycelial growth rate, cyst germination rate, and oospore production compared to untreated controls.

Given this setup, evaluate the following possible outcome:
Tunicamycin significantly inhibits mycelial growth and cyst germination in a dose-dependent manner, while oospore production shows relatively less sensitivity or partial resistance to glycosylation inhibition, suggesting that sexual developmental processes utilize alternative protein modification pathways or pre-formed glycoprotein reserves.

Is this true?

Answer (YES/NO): NO